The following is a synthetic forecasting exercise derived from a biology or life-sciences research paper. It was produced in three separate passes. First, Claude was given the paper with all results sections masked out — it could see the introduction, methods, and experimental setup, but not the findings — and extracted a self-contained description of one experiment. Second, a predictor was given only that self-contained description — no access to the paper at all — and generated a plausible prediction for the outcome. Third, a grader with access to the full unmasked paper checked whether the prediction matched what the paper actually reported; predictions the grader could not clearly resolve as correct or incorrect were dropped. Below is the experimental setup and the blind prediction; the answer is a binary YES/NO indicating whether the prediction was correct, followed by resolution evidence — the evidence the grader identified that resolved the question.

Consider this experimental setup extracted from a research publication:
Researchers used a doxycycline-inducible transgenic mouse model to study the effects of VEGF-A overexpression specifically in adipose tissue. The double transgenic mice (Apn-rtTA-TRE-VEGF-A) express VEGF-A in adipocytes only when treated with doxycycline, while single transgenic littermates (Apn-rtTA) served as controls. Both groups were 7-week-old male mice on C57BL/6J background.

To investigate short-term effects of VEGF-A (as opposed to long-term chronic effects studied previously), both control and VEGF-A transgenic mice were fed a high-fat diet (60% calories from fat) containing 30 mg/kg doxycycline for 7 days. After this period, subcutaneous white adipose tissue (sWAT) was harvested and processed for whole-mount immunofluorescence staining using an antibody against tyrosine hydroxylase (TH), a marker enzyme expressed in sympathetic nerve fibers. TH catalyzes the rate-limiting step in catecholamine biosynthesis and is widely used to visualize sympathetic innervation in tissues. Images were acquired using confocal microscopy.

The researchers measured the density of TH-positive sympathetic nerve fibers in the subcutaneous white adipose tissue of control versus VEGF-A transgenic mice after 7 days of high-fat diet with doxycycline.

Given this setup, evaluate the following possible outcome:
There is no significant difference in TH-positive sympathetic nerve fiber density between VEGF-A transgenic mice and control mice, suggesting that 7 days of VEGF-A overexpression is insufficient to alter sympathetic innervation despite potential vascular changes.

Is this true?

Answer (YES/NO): NO